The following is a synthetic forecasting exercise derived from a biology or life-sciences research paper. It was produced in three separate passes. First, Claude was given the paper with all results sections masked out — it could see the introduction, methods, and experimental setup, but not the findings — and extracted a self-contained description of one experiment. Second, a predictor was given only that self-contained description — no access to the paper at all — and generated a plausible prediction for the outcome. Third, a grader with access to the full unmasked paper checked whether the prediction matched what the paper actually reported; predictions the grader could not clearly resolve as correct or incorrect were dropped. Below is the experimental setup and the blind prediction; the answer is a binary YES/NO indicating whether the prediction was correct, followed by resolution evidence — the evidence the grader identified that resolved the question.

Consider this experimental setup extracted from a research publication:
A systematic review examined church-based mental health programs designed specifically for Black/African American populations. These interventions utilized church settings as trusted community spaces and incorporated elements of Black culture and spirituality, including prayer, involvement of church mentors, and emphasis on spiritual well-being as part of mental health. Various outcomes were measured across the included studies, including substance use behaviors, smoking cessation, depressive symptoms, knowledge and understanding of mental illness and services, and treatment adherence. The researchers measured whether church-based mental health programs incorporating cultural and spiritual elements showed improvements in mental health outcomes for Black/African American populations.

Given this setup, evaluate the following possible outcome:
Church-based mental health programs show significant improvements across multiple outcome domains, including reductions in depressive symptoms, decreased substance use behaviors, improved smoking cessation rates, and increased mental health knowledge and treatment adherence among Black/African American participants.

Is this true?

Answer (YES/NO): NO